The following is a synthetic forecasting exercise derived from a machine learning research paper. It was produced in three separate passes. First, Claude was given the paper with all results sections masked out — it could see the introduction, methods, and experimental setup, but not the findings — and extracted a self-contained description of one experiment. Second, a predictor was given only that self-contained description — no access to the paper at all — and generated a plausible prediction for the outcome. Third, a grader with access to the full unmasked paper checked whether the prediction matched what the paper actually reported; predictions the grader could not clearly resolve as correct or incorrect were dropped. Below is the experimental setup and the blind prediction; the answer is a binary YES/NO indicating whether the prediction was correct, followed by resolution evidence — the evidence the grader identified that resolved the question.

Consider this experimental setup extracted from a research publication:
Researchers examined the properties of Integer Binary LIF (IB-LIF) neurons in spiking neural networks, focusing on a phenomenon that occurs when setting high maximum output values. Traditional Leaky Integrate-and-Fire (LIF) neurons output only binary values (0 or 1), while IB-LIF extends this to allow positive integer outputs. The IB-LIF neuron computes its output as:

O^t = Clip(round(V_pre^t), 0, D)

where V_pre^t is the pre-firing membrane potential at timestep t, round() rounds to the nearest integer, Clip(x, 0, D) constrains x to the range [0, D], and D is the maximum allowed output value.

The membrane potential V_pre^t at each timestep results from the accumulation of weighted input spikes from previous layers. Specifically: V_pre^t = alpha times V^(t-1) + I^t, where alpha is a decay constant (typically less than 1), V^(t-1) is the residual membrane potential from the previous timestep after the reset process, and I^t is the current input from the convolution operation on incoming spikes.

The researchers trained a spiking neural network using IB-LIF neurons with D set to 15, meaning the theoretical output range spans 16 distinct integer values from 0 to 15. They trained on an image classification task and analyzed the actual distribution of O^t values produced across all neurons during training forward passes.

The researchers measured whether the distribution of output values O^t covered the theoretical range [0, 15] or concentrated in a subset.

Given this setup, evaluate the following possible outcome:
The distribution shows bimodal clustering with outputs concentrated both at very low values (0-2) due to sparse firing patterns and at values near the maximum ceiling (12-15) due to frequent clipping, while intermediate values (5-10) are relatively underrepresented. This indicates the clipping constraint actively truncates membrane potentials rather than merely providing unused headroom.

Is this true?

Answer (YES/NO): NO